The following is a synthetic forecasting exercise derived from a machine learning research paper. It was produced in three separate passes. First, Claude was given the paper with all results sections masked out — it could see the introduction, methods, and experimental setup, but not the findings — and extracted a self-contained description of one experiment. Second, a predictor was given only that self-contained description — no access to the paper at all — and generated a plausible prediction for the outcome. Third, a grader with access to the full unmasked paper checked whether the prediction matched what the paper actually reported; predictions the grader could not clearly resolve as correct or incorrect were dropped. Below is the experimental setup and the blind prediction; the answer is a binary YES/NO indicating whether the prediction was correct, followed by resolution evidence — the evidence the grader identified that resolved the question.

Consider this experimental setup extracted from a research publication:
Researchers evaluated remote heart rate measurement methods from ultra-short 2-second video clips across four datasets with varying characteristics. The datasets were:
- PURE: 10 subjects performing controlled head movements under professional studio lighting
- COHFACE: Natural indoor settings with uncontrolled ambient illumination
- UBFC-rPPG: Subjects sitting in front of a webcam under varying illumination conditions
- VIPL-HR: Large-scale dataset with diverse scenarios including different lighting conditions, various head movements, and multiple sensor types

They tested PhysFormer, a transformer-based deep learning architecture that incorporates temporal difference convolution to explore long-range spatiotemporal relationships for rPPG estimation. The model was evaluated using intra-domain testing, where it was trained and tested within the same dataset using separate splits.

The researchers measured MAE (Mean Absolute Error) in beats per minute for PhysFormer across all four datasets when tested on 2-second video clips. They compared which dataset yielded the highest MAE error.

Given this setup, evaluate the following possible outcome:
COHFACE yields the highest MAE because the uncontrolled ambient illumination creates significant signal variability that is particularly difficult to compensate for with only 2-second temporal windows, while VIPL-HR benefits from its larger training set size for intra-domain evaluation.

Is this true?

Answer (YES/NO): NO